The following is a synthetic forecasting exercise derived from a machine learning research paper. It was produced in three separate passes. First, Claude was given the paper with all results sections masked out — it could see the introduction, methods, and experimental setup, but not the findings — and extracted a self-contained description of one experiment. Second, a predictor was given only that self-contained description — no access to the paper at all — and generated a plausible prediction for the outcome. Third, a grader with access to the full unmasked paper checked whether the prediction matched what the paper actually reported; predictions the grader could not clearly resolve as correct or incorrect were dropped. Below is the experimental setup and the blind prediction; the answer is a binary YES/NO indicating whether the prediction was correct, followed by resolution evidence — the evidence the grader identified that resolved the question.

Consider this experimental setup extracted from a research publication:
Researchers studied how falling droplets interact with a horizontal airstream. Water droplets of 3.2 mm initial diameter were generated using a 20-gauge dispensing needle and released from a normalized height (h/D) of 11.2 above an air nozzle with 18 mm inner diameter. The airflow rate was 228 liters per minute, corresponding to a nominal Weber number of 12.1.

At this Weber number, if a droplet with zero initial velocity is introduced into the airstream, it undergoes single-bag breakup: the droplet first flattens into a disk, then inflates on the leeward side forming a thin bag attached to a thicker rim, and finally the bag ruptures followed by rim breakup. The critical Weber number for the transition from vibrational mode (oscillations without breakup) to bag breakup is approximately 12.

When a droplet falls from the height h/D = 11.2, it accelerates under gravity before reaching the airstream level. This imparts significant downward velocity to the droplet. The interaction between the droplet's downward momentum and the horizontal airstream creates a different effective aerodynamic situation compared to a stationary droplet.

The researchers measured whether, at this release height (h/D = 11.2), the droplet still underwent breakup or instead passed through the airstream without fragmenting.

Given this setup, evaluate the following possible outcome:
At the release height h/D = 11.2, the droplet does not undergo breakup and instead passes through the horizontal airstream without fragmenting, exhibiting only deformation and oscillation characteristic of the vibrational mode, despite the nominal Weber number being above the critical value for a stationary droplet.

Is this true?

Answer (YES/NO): NO